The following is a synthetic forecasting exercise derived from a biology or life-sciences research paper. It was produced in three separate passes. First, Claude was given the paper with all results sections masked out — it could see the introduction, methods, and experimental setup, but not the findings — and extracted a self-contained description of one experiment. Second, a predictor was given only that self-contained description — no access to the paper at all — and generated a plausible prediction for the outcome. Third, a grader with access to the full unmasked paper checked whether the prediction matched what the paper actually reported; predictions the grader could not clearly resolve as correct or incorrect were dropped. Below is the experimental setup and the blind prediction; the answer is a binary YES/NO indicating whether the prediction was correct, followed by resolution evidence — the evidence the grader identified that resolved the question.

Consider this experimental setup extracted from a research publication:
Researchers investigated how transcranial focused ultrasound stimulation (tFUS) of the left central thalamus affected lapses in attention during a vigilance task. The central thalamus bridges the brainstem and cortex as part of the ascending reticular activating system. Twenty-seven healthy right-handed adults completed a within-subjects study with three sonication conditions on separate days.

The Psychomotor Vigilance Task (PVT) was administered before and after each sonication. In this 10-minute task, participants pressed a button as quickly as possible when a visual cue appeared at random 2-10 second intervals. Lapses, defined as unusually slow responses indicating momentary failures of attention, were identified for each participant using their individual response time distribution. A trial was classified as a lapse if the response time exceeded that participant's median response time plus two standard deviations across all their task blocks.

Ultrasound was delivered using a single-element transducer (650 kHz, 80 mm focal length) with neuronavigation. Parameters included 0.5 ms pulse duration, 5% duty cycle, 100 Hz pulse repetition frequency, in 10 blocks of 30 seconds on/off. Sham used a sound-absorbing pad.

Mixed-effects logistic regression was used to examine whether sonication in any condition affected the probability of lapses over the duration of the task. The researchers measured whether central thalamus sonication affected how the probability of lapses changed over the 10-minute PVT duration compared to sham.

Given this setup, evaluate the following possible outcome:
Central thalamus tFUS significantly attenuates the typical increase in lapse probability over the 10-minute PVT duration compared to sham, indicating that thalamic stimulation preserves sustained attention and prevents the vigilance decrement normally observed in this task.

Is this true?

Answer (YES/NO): NO